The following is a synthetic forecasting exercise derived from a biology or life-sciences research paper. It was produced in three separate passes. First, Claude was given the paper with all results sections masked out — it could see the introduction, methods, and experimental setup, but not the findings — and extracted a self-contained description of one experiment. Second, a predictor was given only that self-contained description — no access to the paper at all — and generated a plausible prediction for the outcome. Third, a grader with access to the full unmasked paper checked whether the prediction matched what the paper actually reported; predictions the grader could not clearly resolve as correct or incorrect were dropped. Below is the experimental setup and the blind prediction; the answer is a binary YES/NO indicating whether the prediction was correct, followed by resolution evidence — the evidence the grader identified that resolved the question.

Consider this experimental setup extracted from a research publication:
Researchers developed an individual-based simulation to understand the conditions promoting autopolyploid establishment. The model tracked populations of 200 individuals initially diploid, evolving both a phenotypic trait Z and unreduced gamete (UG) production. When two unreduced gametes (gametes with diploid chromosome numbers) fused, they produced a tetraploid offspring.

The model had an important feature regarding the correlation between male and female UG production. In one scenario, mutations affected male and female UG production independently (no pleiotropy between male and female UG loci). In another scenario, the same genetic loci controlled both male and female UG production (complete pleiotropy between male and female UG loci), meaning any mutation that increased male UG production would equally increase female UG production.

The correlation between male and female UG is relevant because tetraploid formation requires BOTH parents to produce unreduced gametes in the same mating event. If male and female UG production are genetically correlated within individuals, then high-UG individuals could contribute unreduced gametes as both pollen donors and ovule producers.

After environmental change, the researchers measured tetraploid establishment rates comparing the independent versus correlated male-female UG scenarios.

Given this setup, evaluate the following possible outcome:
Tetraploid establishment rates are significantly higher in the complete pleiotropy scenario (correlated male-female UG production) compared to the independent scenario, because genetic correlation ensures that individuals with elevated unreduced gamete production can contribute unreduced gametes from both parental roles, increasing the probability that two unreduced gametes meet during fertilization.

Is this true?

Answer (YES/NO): NO